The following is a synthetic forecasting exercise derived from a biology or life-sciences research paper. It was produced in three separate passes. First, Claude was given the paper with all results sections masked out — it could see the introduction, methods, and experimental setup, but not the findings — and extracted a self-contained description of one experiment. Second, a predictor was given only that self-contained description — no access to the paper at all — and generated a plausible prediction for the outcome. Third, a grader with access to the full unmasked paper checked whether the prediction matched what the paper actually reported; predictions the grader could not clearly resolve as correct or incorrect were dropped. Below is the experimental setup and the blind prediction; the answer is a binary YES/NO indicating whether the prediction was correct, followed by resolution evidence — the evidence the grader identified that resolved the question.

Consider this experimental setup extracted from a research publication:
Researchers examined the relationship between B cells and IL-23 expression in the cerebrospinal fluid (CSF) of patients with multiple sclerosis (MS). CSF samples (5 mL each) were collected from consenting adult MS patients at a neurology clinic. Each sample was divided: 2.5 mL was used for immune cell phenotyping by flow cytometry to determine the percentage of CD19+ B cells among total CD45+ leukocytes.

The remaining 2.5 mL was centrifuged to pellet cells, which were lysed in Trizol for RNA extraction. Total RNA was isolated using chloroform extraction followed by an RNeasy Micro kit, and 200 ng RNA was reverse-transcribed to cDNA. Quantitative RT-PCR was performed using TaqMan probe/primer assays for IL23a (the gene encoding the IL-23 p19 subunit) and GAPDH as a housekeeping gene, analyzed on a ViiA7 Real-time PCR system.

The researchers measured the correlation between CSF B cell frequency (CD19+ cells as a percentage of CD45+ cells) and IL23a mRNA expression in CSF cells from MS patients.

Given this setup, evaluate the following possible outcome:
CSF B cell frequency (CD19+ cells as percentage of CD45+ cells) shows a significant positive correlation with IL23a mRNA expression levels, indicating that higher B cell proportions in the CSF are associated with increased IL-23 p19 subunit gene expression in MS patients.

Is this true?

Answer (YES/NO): YES